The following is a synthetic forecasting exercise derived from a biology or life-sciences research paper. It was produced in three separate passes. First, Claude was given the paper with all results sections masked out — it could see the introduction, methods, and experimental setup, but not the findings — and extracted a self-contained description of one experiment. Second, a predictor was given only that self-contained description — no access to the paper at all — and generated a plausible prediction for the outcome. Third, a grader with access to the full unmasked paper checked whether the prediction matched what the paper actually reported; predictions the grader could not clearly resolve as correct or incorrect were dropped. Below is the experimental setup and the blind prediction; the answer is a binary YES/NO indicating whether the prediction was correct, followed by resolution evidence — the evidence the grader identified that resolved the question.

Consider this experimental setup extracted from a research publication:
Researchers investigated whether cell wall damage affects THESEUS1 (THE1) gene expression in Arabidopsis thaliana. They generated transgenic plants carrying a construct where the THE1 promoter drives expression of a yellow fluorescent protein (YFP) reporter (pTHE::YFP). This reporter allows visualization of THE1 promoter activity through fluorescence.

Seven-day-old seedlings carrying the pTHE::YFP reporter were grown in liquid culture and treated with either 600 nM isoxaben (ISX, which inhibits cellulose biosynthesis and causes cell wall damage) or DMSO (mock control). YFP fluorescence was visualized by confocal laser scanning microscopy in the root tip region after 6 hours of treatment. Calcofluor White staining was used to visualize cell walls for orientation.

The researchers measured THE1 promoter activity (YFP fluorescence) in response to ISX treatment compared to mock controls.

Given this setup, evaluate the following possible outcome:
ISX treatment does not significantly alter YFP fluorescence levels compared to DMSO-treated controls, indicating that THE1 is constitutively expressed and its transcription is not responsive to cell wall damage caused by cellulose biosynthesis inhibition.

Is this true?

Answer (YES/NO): NO